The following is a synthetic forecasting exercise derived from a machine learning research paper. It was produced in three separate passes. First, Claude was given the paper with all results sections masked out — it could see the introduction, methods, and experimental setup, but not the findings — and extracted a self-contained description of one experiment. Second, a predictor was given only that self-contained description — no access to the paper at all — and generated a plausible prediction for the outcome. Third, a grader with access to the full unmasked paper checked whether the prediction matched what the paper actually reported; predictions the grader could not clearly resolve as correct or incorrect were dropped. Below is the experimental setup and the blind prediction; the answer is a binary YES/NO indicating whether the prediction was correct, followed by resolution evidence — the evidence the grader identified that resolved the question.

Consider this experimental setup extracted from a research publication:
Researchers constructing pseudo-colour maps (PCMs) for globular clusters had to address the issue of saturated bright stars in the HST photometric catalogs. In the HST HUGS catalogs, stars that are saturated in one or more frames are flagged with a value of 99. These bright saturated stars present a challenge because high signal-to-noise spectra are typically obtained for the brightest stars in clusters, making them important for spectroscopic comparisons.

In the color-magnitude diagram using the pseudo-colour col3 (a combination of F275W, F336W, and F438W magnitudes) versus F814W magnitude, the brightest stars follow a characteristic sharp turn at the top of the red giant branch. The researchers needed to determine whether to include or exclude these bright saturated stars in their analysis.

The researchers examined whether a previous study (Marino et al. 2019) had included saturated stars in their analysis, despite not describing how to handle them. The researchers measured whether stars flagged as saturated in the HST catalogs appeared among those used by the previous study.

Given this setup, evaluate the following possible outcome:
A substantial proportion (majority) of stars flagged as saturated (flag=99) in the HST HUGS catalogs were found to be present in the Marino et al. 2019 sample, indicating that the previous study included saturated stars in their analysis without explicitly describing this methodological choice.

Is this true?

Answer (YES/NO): NO